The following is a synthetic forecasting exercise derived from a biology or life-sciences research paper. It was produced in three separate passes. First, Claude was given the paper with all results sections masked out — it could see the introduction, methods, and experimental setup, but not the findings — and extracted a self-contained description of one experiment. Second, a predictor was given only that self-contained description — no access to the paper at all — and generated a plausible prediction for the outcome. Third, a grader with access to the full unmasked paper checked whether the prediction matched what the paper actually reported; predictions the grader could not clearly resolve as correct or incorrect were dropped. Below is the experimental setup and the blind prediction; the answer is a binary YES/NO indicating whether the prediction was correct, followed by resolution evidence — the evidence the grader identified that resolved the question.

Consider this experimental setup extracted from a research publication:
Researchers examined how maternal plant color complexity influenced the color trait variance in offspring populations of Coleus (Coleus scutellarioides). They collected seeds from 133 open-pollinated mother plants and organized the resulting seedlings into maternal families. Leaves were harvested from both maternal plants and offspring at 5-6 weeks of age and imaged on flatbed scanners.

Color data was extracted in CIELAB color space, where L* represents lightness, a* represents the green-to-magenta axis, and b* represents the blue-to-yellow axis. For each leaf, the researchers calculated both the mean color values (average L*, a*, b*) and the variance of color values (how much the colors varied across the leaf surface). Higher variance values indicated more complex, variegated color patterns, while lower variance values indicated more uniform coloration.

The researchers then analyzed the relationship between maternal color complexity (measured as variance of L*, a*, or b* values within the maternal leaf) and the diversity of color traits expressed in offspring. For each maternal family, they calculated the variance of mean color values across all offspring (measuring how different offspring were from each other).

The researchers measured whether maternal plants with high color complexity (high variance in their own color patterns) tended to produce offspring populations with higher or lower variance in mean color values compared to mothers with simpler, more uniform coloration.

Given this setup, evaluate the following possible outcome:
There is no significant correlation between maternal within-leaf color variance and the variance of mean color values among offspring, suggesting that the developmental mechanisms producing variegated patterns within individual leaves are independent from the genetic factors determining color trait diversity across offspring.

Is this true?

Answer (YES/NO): NO